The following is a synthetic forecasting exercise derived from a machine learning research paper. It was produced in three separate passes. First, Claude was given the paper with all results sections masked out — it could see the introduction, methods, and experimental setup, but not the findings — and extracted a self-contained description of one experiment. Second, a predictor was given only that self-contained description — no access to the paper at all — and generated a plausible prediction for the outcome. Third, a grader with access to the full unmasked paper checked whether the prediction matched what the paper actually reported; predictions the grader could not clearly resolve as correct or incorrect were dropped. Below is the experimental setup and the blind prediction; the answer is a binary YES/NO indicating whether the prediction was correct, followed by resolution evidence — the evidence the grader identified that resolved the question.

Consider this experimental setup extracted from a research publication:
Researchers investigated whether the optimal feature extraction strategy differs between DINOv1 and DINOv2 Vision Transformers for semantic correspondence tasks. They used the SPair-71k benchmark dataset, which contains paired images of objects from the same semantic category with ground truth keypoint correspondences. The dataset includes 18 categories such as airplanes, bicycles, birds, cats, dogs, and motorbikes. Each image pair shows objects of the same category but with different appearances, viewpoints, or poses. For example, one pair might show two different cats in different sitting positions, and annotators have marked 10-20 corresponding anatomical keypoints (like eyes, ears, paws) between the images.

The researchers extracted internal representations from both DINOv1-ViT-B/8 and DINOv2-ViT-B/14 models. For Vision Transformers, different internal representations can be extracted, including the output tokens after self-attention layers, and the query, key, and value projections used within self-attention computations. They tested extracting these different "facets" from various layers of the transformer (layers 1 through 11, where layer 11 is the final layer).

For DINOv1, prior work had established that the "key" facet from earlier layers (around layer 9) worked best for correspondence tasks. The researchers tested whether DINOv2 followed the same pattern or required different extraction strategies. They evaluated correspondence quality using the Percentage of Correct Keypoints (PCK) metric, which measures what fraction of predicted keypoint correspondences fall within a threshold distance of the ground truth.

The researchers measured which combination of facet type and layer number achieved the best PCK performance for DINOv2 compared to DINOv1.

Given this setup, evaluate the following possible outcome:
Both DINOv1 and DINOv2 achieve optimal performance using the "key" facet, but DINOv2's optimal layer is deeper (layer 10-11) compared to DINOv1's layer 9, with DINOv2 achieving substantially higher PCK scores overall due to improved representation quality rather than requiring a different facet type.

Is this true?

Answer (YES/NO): NO